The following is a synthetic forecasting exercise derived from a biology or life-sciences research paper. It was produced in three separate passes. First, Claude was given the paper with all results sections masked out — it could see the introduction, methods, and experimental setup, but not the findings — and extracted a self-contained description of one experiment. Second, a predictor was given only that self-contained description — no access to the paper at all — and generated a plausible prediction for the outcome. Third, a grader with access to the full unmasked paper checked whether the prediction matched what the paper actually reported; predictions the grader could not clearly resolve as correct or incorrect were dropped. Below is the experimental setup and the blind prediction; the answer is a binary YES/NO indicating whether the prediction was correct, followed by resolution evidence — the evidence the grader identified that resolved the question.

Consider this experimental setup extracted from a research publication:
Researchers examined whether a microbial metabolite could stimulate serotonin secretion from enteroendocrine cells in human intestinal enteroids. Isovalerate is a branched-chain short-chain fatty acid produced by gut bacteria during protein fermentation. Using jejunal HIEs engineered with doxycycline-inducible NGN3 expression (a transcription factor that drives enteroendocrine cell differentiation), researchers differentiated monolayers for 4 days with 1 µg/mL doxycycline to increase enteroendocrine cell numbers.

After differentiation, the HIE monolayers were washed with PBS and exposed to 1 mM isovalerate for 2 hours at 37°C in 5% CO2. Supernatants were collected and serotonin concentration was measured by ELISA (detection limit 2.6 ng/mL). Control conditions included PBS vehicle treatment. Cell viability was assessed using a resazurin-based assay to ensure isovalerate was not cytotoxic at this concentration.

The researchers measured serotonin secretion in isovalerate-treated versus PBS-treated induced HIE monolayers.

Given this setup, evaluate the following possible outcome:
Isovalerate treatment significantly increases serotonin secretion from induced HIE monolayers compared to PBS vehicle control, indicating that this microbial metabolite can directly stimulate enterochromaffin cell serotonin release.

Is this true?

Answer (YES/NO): NO